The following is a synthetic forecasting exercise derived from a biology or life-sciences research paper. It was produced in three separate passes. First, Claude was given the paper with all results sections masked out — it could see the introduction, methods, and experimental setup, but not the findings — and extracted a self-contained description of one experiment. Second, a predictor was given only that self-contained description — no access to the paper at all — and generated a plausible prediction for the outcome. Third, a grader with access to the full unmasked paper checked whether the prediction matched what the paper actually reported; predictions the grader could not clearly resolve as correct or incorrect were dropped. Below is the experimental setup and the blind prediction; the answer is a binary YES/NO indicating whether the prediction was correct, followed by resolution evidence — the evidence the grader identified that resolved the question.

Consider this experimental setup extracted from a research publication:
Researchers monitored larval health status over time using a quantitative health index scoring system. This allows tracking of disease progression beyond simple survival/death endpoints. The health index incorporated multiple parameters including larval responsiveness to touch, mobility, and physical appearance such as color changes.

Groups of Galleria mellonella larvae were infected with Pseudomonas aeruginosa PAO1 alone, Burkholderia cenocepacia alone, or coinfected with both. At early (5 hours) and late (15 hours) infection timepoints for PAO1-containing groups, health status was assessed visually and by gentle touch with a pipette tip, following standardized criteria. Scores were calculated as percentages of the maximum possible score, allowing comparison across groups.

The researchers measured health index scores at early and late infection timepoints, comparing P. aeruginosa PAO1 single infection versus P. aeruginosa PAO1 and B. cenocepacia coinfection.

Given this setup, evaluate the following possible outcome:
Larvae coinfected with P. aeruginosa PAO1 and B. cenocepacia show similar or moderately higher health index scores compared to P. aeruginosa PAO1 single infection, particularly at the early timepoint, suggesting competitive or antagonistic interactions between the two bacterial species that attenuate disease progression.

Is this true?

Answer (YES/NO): NO